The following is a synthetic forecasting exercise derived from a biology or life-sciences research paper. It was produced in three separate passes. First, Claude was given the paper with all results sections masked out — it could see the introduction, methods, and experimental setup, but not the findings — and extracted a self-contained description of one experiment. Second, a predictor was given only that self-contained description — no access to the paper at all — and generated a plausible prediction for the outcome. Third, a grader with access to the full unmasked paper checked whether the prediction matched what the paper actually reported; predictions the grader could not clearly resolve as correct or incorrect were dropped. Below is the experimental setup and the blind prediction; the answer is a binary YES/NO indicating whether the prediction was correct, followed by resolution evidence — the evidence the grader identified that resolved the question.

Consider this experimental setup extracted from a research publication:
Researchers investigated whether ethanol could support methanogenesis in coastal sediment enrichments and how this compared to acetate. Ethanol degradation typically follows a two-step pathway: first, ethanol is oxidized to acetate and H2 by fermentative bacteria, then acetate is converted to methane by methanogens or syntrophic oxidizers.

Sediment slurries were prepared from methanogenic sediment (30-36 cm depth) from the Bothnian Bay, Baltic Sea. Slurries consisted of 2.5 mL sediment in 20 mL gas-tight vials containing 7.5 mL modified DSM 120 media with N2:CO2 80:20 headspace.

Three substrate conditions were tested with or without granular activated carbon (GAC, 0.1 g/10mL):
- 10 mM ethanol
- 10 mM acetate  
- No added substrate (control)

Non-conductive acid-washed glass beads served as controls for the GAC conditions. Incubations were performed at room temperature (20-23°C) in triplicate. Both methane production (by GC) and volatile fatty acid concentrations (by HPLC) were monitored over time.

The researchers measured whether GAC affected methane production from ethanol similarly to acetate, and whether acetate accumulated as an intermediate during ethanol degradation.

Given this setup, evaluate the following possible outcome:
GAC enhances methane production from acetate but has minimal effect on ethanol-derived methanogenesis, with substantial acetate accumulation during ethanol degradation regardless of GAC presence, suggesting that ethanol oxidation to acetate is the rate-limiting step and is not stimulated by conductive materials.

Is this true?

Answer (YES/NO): NO